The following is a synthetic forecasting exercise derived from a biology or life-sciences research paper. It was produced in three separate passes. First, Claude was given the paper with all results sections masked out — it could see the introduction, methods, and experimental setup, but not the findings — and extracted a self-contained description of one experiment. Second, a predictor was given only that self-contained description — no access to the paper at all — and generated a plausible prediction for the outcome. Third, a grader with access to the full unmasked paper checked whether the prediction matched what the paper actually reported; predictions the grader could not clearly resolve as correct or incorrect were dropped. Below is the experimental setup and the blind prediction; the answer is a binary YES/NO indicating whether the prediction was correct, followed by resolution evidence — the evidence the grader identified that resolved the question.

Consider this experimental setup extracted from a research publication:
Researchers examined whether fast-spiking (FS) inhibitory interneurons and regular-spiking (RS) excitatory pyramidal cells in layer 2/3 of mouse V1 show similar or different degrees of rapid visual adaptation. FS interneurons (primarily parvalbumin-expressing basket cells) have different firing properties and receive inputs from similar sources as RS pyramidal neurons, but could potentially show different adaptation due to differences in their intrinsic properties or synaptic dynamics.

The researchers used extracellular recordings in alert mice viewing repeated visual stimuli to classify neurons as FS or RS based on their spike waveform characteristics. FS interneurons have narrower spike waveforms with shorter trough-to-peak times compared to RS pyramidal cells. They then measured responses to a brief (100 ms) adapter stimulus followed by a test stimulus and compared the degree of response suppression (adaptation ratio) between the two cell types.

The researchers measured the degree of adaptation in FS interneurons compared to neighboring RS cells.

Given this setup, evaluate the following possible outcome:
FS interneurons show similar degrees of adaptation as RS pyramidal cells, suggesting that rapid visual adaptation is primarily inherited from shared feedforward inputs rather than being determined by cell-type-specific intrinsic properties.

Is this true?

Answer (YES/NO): YES